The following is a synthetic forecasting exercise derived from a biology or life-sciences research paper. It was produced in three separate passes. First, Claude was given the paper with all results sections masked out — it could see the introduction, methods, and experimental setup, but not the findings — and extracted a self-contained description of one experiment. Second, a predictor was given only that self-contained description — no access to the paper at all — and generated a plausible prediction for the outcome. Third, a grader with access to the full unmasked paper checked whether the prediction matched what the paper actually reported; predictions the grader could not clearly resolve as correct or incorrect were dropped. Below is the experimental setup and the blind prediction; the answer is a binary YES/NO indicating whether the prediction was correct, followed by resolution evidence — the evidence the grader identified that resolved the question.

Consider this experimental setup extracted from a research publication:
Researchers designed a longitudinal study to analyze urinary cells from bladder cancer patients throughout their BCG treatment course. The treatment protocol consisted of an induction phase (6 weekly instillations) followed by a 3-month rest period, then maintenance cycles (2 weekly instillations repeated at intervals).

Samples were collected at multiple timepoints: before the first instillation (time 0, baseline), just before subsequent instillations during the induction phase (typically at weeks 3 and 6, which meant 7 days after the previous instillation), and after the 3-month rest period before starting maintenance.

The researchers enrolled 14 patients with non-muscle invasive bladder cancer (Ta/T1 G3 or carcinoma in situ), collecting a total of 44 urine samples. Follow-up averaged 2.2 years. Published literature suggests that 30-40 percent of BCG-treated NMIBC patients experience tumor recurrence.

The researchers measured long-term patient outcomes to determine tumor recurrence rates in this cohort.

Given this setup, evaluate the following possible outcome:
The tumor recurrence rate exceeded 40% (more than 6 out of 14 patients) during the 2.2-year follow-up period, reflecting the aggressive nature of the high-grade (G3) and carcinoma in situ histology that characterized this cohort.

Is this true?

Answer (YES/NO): NO